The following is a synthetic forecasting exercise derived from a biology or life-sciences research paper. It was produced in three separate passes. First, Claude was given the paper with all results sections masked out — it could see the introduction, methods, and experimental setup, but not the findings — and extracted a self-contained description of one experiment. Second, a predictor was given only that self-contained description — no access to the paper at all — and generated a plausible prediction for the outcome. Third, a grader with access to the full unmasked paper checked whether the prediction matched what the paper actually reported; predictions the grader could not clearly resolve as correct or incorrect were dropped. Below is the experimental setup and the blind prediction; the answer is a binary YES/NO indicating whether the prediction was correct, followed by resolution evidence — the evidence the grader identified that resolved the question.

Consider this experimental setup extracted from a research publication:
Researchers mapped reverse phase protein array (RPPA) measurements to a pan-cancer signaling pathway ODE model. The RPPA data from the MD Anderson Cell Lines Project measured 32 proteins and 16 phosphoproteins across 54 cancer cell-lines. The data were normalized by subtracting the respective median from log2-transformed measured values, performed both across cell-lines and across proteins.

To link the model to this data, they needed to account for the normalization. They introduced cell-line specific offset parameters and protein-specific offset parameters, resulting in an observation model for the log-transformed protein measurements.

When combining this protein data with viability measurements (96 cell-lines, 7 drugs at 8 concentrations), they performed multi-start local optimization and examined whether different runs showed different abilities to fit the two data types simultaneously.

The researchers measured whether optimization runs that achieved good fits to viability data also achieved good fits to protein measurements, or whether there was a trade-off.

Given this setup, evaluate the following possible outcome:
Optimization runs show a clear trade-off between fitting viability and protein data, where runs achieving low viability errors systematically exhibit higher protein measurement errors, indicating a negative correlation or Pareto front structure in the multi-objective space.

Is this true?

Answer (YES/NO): NO